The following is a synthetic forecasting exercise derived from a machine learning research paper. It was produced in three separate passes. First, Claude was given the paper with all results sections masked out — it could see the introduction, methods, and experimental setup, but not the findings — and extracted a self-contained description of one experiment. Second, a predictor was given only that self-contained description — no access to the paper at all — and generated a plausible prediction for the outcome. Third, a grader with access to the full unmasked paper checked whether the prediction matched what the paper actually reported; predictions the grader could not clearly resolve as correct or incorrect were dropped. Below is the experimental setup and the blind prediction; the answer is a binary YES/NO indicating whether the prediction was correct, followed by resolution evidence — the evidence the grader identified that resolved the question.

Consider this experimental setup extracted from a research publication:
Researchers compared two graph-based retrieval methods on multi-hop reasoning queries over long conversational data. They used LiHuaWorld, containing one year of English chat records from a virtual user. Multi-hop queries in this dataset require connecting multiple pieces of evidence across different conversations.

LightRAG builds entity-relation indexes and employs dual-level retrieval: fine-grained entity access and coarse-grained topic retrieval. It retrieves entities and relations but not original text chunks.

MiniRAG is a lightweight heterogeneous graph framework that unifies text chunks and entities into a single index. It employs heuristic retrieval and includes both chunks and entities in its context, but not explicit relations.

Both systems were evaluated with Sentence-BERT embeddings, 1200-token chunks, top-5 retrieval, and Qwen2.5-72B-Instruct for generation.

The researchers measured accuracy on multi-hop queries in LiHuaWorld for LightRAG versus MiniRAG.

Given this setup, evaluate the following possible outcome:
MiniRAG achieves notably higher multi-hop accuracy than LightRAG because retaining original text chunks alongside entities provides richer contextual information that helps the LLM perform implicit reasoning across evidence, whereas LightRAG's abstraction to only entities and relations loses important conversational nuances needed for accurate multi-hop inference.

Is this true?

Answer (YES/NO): YES